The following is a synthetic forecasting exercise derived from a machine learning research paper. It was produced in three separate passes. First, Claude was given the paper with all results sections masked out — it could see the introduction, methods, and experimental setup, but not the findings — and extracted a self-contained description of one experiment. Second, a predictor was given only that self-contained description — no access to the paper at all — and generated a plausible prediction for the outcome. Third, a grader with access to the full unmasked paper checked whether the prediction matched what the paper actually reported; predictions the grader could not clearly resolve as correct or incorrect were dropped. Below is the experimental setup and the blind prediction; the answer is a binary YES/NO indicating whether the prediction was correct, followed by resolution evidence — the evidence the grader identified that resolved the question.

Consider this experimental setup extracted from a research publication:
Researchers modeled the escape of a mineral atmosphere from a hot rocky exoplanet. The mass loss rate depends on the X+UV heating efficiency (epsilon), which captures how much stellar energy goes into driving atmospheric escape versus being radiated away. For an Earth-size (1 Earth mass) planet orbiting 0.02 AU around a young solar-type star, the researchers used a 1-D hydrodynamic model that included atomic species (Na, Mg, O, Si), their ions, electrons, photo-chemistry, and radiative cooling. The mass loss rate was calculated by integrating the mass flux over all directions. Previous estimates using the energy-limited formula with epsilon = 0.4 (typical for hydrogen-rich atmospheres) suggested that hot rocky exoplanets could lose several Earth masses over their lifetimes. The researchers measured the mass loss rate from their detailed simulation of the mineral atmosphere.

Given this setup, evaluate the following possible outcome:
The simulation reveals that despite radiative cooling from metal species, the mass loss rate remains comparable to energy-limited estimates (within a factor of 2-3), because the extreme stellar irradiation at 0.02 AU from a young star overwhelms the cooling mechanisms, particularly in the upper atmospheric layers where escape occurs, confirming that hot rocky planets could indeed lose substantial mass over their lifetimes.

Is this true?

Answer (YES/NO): NO